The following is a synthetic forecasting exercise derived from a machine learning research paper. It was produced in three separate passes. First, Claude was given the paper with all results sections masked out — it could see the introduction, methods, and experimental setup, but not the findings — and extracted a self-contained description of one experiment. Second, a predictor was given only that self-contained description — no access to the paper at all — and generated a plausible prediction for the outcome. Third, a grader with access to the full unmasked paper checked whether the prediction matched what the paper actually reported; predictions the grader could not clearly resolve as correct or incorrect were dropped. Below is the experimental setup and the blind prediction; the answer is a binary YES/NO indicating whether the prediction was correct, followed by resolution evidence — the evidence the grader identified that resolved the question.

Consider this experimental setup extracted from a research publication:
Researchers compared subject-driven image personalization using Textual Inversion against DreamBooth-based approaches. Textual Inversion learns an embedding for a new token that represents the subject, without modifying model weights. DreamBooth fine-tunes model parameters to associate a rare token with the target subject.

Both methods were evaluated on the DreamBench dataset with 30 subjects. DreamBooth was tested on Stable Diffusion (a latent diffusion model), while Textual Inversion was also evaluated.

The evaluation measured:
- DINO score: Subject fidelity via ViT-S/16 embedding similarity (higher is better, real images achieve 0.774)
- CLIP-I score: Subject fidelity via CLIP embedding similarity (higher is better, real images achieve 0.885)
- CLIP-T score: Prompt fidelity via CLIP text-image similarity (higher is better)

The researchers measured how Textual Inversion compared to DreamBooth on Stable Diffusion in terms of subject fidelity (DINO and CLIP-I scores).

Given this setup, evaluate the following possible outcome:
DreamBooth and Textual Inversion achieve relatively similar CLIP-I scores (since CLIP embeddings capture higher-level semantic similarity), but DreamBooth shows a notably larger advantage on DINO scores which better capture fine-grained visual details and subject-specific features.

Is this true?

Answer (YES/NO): YES